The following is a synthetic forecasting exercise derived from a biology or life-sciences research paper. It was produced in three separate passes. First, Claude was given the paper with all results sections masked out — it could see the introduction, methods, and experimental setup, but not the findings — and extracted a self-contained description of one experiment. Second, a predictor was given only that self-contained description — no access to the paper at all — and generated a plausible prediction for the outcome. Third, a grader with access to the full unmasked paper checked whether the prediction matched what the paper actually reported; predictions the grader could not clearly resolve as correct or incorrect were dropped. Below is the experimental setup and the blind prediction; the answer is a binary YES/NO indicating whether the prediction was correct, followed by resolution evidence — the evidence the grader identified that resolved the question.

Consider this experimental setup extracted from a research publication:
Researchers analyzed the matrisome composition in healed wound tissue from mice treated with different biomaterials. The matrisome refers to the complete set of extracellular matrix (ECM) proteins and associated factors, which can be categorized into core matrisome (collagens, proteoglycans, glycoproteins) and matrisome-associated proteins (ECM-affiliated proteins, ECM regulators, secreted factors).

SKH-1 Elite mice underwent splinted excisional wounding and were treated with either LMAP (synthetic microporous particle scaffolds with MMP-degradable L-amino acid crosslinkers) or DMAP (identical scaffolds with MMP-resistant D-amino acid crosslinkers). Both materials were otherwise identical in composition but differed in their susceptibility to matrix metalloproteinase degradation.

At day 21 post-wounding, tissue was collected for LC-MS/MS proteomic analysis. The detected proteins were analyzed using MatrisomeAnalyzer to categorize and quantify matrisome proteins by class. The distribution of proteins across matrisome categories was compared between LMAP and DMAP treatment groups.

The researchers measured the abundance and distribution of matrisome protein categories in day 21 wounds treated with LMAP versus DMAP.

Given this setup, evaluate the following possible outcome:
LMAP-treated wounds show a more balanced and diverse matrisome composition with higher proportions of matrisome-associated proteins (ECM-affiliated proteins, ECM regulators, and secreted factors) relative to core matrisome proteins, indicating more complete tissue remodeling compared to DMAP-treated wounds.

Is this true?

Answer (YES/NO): NO